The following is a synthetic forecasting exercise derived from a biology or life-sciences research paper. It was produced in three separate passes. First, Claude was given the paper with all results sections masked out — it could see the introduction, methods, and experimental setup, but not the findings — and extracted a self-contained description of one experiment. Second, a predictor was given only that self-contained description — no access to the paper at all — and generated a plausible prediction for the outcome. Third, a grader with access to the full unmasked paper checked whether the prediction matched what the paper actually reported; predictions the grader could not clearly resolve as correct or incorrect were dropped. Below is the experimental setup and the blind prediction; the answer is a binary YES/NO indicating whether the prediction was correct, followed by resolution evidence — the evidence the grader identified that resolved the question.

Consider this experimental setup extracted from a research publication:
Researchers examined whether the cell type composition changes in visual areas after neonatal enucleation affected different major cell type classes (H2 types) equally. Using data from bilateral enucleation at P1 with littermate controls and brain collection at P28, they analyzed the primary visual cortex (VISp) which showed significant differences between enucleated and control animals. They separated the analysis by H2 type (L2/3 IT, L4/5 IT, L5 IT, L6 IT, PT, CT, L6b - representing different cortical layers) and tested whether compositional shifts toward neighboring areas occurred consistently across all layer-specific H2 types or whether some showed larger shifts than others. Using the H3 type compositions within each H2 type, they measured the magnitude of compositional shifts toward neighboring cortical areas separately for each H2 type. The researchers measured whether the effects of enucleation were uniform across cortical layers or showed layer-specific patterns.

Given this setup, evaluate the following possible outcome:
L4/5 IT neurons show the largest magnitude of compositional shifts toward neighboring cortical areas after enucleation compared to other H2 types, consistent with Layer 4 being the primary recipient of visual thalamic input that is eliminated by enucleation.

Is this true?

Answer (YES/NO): NO